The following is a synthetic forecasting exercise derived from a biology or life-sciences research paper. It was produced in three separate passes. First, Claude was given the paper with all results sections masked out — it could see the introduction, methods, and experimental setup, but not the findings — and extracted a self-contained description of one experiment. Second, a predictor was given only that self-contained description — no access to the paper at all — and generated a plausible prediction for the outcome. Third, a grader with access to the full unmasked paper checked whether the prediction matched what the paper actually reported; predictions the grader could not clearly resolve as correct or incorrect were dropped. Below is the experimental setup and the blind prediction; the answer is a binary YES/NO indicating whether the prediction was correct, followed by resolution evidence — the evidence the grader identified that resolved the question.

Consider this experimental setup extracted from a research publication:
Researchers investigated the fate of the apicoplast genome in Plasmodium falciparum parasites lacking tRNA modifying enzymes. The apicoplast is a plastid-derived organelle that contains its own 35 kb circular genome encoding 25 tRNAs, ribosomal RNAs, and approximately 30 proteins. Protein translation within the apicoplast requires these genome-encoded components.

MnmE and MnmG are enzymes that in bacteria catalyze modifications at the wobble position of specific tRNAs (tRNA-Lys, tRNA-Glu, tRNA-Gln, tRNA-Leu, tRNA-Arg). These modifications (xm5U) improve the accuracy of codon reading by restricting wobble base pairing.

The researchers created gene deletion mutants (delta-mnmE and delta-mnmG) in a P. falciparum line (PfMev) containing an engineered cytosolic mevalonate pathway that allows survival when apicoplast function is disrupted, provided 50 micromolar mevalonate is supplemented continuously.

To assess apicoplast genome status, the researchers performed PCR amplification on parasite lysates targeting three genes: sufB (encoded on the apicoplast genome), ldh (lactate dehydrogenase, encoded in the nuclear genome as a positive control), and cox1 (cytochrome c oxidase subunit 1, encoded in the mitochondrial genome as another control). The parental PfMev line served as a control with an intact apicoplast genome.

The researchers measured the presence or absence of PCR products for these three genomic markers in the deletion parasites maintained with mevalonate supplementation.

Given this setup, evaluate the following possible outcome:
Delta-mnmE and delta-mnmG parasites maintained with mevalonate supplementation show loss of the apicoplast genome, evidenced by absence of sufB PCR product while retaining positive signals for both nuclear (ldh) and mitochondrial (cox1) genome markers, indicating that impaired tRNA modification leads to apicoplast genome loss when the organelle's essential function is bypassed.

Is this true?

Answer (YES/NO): YES